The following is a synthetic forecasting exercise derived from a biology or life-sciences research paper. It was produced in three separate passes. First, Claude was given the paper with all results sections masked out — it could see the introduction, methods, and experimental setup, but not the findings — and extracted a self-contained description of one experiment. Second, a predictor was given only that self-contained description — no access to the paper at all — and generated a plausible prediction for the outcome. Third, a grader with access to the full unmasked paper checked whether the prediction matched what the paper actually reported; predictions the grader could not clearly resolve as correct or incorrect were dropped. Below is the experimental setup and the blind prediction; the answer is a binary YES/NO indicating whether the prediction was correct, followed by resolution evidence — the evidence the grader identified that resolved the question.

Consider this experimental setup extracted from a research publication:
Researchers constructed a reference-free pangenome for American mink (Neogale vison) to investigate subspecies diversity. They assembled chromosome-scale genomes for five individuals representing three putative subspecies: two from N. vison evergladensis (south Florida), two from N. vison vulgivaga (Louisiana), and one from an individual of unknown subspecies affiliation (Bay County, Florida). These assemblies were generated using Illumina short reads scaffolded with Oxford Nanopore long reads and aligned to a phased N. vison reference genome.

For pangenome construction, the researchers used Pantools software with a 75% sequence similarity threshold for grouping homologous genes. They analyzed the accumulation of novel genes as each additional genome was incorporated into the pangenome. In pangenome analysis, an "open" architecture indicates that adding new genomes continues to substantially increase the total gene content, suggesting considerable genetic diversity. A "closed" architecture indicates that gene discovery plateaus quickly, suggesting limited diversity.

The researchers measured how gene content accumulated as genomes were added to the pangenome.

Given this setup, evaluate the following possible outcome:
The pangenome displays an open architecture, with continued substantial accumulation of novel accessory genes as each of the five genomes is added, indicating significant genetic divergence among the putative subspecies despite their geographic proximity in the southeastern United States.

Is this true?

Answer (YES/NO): YES